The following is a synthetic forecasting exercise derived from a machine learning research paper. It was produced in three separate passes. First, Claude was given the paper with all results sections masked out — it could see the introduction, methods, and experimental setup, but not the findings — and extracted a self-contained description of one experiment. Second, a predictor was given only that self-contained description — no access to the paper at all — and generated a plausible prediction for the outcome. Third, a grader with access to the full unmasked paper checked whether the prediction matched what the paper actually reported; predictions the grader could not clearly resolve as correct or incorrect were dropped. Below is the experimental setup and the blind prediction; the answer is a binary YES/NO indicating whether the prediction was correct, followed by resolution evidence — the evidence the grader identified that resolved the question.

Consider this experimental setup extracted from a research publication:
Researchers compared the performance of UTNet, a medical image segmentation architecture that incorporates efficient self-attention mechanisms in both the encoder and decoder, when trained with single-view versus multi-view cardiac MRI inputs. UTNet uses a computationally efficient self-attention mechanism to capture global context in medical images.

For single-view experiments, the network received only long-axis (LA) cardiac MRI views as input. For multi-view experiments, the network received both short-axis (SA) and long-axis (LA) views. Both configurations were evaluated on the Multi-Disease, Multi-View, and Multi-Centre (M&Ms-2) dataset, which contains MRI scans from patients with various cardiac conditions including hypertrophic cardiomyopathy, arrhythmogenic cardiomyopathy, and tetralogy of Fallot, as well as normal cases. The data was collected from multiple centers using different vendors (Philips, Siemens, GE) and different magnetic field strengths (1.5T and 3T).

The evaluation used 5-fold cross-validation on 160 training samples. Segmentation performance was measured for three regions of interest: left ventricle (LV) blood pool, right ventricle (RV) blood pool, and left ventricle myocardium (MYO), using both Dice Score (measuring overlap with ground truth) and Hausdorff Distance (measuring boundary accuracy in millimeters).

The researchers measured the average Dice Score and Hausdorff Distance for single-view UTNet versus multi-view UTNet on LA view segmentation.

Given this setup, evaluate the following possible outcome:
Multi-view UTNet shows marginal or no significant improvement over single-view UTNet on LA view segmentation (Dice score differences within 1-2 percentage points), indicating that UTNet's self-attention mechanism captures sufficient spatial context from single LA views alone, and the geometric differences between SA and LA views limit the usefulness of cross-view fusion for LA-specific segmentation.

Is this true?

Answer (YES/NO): YES